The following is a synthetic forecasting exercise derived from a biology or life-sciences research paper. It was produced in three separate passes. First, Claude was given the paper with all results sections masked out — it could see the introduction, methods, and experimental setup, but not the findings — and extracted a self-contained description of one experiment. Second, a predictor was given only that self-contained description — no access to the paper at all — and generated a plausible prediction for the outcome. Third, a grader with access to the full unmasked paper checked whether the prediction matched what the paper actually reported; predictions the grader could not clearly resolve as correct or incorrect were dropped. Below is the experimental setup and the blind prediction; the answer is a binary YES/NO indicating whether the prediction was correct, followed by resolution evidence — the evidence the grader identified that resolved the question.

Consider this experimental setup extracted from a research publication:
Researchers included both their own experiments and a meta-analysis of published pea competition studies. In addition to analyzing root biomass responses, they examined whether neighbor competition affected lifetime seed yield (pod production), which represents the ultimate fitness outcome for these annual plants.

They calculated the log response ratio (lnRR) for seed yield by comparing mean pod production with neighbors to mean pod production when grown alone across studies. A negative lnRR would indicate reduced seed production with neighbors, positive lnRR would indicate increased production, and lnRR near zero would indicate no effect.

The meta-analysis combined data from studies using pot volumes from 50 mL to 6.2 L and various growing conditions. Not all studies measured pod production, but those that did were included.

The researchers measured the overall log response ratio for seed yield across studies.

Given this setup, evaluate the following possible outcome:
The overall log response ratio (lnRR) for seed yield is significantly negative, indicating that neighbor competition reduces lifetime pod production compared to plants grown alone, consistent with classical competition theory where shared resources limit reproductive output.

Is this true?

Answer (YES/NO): NO